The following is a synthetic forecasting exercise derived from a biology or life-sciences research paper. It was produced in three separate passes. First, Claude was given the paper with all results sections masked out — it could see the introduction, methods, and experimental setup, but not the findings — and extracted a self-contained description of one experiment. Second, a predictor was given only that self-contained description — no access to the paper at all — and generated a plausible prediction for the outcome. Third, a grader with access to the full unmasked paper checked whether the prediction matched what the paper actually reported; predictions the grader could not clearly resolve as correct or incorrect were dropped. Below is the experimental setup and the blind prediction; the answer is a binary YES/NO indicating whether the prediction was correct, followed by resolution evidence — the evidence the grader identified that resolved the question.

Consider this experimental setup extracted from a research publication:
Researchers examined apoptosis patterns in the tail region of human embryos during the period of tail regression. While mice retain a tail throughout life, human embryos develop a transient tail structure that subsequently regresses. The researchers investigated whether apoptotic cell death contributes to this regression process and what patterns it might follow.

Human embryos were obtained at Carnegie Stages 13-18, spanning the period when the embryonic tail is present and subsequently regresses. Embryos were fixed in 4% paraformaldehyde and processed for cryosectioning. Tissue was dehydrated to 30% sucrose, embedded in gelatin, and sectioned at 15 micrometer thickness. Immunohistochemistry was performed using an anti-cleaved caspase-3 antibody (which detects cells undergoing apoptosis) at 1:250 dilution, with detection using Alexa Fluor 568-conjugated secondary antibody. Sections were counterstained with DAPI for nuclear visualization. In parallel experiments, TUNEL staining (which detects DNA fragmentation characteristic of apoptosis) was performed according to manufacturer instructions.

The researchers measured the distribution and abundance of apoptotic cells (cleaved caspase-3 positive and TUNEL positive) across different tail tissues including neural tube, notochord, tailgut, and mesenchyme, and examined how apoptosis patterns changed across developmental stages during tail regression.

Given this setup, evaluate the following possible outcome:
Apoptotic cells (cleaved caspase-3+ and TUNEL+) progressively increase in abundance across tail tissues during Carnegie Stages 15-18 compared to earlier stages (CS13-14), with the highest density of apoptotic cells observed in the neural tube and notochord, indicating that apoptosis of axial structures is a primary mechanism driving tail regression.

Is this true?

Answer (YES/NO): NO